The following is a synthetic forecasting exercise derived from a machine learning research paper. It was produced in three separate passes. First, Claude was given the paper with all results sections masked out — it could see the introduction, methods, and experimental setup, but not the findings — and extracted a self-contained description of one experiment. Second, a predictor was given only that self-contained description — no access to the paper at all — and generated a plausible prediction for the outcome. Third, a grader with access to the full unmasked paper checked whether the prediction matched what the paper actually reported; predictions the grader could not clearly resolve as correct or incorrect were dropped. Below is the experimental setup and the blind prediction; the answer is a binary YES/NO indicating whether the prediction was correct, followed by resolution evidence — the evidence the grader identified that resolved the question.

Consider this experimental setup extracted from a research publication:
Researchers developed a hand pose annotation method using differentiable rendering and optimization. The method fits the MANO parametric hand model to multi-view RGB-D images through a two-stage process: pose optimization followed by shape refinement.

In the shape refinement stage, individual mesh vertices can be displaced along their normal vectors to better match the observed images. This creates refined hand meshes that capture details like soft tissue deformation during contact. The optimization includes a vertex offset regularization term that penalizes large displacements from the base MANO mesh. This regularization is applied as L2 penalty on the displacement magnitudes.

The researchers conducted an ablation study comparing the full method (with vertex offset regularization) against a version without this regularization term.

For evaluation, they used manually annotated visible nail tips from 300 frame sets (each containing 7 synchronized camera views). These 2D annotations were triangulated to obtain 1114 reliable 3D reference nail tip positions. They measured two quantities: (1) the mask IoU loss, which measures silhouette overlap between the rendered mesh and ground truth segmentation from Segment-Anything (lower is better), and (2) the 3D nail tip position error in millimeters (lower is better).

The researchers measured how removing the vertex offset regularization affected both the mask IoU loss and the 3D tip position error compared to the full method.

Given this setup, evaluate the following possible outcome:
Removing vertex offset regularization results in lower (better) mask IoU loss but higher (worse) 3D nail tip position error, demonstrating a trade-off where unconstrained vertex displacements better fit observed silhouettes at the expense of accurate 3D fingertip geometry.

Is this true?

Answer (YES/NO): NO